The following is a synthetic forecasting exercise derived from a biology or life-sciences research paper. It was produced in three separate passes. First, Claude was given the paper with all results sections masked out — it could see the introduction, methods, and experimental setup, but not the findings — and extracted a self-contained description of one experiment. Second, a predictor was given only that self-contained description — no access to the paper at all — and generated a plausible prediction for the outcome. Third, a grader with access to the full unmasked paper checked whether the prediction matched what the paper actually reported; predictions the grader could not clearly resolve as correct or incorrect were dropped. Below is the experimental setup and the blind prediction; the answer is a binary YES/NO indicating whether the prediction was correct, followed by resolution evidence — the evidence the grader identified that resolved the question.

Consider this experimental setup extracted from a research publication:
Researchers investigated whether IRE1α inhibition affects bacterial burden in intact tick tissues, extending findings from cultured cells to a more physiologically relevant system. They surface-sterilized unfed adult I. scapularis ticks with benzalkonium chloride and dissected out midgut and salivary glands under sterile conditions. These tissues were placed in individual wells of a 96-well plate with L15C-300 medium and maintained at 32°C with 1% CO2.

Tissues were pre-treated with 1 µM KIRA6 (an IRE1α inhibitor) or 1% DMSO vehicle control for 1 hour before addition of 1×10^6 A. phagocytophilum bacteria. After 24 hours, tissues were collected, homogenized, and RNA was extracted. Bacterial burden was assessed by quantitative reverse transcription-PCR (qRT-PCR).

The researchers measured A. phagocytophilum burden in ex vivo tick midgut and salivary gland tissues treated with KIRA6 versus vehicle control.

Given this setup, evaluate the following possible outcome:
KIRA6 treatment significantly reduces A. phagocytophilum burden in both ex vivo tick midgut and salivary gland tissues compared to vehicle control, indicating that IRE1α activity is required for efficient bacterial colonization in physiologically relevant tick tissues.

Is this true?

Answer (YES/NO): NO